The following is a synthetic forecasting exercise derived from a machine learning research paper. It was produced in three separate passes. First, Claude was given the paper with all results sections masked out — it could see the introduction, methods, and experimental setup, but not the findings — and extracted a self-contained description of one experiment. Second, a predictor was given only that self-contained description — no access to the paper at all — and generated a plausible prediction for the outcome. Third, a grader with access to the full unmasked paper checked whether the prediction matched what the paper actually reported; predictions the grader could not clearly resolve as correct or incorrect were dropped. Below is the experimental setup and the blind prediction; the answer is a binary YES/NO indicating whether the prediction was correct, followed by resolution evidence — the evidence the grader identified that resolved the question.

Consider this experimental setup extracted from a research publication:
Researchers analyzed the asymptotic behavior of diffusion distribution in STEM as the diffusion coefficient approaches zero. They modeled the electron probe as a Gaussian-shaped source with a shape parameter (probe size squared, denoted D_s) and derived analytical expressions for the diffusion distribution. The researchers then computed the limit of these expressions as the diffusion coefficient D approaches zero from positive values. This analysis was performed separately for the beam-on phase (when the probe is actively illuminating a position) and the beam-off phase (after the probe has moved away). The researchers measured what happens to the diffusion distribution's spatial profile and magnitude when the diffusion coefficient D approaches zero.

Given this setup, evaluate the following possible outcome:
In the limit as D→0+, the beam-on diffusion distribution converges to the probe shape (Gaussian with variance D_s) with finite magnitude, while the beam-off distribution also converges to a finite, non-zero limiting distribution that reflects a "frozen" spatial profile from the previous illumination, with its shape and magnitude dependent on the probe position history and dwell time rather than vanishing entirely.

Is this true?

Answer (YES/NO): YES